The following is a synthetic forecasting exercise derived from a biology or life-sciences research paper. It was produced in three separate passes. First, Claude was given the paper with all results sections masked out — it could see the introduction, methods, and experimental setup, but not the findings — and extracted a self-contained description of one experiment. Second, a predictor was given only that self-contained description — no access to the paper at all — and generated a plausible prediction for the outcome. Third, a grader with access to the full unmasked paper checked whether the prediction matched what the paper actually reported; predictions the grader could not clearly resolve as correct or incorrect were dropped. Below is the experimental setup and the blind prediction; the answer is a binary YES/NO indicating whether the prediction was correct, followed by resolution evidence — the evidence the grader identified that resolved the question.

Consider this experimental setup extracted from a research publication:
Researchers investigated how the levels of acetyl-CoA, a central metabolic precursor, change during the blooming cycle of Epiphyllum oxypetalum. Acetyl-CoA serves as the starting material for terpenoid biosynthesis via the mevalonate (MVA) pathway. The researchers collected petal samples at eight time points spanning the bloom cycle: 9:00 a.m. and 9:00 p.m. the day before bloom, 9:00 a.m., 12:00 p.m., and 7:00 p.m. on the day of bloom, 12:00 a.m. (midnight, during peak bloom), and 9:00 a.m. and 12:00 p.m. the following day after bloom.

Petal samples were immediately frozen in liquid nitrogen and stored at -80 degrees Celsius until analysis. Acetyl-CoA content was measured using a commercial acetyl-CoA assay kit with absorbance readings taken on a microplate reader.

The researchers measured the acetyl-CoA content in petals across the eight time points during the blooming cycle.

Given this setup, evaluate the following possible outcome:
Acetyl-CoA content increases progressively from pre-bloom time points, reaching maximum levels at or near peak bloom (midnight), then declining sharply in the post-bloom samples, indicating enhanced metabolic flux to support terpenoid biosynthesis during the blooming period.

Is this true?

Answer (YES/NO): NO